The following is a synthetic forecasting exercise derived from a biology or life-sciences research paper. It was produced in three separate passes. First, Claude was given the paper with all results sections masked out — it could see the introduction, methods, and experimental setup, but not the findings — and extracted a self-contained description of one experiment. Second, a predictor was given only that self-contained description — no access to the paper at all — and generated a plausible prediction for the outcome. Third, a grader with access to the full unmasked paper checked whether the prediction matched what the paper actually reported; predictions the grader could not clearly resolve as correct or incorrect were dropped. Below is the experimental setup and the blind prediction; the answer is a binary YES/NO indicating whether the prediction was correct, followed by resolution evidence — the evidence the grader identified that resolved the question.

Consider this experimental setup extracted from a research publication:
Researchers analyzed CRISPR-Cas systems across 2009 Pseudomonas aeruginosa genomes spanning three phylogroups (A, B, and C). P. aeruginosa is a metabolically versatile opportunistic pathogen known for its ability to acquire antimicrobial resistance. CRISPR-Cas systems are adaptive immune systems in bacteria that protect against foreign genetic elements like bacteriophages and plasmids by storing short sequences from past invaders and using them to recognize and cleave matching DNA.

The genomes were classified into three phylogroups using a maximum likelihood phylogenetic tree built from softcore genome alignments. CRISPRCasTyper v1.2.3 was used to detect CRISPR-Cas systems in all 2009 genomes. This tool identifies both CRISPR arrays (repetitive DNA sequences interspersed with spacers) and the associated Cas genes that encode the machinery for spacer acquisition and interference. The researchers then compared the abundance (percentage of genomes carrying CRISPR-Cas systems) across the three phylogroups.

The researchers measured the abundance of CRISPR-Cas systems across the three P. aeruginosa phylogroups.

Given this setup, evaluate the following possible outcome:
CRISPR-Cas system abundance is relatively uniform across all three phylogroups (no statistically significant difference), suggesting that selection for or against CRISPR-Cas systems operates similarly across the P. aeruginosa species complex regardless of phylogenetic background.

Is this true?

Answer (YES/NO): NO